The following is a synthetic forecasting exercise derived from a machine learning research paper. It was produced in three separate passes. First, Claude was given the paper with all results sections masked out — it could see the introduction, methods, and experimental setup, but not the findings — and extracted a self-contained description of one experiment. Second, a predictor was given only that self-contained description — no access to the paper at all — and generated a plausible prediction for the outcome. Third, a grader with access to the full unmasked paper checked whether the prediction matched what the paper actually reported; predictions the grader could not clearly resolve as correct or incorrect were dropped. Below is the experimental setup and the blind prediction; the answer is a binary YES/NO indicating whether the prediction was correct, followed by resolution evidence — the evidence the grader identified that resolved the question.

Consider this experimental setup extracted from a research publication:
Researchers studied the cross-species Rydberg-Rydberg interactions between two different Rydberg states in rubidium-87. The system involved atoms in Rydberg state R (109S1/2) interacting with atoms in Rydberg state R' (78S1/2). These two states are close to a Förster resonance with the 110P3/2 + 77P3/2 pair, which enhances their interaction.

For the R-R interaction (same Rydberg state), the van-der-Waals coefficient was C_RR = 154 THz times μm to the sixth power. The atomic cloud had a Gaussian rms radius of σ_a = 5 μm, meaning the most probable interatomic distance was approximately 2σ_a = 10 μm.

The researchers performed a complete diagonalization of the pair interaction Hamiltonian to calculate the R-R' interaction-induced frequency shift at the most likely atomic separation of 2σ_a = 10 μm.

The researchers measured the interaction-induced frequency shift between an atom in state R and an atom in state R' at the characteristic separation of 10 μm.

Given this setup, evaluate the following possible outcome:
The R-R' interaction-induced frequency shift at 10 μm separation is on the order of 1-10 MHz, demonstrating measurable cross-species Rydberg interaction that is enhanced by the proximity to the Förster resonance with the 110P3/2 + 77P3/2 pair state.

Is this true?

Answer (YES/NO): YES